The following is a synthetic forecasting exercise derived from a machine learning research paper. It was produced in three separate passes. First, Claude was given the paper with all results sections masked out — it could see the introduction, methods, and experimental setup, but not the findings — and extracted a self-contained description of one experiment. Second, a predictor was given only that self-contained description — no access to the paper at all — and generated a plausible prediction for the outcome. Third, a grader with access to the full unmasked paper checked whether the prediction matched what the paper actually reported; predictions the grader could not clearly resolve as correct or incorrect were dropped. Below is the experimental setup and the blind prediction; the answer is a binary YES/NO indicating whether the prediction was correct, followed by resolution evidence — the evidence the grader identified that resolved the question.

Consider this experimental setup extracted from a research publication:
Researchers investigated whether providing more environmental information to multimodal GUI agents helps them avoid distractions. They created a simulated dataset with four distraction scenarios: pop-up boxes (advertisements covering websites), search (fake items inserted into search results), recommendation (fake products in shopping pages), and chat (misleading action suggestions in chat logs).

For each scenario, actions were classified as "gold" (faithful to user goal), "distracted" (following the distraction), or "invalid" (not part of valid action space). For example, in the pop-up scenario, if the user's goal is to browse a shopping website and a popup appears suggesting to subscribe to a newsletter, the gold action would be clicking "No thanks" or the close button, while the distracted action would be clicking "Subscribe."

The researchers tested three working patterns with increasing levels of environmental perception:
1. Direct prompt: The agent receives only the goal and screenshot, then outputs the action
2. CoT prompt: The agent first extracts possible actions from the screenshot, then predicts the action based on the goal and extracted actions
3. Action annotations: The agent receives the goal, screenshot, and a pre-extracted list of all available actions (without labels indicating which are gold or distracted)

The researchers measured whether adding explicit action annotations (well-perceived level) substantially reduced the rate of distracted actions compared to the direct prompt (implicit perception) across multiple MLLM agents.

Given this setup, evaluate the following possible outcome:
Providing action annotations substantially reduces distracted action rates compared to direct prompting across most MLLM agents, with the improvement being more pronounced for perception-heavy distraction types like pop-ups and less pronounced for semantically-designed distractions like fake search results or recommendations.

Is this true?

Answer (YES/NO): NO